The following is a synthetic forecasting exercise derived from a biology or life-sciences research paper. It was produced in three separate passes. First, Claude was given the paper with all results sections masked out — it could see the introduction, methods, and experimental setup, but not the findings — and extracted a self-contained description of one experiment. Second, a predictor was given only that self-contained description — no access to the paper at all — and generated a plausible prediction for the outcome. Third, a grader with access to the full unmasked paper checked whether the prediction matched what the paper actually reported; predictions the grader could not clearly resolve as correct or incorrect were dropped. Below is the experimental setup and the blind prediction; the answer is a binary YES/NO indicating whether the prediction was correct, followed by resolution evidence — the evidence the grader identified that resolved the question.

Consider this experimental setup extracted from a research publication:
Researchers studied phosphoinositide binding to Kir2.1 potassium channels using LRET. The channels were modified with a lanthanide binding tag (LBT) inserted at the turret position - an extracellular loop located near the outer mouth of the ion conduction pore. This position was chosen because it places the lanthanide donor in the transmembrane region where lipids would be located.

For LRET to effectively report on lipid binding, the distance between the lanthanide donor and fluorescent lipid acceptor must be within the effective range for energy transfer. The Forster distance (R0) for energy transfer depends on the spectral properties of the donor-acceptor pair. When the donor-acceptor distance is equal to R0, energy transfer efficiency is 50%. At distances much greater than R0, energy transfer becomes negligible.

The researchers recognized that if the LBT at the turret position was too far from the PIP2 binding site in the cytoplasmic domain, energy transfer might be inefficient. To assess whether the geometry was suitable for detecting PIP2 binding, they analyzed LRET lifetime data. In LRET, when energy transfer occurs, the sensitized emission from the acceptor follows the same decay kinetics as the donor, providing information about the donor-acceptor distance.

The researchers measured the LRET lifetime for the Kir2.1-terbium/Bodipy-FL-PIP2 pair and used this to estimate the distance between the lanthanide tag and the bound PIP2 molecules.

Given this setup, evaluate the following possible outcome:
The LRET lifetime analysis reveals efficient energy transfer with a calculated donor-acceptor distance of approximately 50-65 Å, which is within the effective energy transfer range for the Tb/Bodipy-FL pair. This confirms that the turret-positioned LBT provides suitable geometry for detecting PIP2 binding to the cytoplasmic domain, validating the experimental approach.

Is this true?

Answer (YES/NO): NO